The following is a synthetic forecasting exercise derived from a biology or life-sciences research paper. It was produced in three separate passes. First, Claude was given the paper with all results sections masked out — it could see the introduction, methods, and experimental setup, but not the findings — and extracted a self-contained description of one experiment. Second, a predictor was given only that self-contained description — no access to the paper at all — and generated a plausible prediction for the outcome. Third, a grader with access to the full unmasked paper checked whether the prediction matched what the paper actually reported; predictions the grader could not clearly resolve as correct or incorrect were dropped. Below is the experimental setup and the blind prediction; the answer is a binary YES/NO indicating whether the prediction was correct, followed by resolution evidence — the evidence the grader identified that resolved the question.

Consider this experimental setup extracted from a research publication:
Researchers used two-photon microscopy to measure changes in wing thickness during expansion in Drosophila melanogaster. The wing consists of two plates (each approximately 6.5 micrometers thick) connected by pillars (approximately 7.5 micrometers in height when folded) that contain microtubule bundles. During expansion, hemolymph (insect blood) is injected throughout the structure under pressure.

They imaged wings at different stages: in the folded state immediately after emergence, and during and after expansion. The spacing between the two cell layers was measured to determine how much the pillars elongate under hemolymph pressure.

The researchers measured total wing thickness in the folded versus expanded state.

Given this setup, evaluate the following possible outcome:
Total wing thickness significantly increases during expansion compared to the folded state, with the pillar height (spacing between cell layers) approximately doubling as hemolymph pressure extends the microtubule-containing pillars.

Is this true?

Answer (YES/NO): NO